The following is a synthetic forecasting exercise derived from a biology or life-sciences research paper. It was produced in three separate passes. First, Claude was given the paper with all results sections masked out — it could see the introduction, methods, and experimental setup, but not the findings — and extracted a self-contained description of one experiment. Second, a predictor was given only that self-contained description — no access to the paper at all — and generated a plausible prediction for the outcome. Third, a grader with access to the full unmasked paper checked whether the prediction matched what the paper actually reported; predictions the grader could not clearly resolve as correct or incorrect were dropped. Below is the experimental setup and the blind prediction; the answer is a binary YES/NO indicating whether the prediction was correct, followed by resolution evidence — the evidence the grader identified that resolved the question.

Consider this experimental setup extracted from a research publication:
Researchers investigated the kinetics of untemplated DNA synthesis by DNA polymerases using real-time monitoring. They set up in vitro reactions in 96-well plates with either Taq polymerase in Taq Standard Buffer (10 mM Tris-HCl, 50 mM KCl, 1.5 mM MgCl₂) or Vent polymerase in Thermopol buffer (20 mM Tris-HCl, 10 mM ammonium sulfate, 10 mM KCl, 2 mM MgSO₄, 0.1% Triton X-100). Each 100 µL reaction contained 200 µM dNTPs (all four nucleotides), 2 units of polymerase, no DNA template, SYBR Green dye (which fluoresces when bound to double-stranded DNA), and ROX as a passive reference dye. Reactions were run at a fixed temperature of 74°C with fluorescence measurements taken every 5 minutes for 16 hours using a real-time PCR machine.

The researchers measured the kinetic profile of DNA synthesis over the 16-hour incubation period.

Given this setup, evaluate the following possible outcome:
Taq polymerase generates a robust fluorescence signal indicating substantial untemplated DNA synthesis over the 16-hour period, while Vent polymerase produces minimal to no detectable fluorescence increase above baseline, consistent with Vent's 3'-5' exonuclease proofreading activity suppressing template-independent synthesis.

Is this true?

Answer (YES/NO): NO